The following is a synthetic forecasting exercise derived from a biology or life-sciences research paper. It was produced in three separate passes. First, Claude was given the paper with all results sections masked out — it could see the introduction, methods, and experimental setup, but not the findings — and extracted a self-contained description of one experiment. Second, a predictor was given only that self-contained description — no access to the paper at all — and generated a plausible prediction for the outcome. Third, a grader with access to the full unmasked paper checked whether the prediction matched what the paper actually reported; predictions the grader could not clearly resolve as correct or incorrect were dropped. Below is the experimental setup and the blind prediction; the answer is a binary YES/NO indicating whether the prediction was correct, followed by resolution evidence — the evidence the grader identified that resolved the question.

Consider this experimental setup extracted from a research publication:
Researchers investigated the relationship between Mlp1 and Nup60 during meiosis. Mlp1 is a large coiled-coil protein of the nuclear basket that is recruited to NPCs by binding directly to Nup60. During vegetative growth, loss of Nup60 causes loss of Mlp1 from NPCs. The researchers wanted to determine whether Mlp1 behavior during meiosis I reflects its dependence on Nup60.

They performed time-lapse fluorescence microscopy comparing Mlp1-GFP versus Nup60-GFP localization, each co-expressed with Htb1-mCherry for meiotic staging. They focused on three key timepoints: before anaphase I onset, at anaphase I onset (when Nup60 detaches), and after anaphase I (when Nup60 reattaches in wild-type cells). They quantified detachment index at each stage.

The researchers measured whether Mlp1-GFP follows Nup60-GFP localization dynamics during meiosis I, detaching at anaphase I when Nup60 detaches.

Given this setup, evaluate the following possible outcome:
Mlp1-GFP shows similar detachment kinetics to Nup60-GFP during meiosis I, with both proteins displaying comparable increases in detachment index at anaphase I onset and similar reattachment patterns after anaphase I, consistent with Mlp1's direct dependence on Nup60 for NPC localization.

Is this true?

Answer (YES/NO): NO